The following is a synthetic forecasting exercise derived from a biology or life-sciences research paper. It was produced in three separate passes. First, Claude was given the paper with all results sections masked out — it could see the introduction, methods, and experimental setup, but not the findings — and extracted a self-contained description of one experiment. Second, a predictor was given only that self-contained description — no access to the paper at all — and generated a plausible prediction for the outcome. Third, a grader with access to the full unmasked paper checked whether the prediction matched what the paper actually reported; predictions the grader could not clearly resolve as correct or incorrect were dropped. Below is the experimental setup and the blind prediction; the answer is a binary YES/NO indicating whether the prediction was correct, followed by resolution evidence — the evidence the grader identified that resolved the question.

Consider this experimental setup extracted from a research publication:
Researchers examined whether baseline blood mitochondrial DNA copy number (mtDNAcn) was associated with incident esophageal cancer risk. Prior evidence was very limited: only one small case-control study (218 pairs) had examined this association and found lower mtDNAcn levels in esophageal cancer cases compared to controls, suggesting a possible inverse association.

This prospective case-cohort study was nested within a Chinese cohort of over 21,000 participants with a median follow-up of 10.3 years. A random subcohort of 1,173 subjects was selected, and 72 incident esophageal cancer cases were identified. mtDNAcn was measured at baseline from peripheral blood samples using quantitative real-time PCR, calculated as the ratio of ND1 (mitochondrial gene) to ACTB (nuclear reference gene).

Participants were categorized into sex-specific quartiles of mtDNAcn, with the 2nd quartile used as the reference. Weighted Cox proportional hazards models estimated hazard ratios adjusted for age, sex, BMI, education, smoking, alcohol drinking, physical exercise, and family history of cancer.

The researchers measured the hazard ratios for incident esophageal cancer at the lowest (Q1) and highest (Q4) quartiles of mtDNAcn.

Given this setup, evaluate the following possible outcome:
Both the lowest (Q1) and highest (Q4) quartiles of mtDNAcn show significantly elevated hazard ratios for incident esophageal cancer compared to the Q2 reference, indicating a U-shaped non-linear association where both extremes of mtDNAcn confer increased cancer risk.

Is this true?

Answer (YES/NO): NO